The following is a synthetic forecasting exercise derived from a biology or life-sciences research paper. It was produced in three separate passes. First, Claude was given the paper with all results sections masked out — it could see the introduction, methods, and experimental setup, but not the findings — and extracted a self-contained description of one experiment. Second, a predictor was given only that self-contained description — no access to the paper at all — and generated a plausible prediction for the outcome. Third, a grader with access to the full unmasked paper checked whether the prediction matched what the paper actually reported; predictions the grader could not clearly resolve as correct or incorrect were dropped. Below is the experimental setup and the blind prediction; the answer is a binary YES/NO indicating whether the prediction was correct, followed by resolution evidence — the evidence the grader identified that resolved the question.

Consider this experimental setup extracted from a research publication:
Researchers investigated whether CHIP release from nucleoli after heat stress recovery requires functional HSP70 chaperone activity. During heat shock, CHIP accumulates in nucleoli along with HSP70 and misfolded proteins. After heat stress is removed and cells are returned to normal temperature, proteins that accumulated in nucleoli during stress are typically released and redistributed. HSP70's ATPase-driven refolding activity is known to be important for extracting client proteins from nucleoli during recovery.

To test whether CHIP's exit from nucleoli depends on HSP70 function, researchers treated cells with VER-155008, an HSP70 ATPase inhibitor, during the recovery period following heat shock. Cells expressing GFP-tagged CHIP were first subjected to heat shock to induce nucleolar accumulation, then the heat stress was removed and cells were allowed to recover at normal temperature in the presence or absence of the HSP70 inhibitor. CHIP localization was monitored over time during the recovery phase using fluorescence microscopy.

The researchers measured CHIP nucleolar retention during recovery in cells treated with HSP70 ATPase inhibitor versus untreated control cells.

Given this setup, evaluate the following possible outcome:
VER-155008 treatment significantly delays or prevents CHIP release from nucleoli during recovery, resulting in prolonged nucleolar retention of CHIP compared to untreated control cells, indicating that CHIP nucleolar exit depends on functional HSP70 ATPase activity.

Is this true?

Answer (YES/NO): NO